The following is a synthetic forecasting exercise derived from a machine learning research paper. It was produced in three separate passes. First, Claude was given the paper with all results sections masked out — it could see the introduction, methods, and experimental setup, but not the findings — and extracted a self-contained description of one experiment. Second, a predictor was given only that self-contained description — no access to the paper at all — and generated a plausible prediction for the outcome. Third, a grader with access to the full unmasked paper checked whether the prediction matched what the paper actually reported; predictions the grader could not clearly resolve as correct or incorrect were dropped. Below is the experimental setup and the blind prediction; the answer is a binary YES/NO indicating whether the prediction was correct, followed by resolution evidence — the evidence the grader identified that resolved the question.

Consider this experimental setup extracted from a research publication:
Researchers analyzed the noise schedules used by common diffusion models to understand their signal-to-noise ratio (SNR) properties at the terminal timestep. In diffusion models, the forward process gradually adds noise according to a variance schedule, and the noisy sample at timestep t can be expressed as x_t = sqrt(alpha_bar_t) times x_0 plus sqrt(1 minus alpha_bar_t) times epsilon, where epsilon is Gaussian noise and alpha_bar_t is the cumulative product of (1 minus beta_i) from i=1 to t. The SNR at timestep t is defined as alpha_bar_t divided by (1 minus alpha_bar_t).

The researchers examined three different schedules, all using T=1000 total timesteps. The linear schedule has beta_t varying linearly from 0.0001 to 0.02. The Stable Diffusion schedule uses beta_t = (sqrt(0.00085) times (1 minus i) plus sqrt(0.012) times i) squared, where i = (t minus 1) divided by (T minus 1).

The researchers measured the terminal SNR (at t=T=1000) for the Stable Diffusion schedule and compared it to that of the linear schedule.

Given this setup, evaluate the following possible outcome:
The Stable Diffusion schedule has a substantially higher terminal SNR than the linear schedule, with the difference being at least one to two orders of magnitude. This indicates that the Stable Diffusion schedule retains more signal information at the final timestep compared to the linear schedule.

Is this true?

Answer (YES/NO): YES